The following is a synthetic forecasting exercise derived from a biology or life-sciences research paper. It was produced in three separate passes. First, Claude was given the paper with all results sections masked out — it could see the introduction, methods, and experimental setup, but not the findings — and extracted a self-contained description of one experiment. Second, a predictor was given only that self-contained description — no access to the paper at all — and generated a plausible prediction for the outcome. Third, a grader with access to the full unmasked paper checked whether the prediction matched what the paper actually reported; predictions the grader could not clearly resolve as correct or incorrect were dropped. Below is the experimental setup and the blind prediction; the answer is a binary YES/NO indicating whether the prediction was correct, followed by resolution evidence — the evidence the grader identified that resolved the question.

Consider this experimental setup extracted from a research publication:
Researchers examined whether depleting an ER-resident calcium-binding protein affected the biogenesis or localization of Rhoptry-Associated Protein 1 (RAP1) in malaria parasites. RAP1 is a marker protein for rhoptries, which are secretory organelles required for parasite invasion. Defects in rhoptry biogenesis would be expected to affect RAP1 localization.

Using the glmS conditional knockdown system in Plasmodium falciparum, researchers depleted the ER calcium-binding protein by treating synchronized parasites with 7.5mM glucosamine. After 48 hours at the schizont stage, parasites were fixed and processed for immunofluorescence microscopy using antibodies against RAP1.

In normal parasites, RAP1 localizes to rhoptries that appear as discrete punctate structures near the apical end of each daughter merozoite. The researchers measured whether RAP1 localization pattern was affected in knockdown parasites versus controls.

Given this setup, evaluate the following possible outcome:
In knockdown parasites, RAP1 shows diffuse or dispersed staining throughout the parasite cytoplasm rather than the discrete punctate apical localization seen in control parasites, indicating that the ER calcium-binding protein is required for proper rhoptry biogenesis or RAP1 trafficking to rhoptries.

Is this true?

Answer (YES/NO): NO